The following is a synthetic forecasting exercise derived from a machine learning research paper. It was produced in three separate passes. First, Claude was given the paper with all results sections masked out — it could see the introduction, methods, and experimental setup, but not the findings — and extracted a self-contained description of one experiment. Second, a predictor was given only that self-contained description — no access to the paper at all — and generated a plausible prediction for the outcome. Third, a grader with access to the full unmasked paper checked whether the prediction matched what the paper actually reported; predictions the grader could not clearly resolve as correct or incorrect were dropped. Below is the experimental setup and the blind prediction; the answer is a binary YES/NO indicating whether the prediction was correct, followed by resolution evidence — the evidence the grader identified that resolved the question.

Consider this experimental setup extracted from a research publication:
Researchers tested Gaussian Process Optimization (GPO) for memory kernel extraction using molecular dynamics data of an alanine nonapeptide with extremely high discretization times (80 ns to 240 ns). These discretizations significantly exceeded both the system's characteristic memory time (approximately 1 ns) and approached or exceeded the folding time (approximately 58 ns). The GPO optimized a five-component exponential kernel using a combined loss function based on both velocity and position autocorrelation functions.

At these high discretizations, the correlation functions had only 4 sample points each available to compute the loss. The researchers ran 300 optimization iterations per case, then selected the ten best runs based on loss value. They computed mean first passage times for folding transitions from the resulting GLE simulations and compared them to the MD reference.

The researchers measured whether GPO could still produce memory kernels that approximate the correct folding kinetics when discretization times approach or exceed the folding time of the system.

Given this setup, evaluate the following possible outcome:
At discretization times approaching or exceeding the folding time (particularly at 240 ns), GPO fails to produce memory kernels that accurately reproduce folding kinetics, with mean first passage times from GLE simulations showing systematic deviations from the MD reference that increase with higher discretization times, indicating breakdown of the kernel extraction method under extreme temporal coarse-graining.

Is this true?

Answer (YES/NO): NO